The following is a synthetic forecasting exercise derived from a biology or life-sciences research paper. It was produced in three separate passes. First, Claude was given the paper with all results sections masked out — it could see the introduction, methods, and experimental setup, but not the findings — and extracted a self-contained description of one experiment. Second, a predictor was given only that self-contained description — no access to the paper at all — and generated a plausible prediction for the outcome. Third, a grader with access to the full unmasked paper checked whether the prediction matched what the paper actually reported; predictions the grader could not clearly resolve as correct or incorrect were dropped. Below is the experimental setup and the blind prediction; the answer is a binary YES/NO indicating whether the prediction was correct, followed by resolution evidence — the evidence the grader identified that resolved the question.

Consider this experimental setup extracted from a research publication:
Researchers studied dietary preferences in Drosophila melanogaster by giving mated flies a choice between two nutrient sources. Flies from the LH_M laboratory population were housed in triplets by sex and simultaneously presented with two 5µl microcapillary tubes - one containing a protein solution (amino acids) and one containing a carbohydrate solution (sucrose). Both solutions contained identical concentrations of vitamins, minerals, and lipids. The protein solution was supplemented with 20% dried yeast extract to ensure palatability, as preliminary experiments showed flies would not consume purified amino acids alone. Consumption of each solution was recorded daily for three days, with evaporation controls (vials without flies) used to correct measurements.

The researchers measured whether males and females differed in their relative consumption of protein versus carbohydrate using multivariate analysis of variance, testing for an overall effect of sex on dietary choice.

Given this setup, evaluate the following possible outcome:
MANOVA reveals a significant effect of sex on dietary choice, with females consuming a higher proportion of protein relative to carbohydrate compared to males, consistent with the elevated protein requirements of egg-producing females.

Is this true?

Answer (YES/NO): YES